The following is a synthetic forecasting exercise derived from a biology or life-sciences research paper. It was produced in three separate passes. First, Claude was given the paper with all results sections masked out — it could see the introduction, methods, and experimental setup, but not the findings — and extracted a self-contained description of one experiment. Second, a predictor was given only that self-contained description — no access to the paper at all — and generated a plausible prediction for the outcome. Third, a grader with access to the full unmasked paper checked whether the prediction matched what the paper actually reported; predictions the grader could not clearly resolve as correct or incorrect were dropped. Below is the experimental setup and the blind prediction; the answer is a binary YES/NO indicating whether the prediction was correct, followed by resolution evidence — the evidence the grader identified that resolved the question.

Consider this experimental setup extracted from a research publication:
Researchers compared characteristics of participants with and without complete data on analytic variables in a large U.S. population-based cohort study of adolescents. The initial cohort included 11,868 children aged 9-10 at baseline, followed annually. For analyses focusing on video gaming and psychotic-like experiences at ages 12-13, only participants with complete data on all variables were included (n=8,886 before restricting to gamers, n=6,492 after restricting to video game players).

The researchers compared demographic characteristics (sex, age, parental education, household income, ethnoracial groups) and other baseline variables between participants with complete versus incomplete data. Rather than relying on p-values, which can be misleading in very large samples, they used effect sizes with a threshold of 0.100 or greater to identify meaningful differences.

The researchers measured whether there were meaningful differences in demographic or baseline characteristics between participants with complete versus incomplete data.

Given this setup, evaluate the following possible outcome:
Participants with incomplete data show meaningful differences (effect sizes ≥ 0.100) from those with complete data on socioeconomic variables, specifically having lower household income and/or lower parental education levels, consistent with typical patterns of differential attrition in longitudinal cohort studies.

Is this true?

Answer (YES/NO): YES